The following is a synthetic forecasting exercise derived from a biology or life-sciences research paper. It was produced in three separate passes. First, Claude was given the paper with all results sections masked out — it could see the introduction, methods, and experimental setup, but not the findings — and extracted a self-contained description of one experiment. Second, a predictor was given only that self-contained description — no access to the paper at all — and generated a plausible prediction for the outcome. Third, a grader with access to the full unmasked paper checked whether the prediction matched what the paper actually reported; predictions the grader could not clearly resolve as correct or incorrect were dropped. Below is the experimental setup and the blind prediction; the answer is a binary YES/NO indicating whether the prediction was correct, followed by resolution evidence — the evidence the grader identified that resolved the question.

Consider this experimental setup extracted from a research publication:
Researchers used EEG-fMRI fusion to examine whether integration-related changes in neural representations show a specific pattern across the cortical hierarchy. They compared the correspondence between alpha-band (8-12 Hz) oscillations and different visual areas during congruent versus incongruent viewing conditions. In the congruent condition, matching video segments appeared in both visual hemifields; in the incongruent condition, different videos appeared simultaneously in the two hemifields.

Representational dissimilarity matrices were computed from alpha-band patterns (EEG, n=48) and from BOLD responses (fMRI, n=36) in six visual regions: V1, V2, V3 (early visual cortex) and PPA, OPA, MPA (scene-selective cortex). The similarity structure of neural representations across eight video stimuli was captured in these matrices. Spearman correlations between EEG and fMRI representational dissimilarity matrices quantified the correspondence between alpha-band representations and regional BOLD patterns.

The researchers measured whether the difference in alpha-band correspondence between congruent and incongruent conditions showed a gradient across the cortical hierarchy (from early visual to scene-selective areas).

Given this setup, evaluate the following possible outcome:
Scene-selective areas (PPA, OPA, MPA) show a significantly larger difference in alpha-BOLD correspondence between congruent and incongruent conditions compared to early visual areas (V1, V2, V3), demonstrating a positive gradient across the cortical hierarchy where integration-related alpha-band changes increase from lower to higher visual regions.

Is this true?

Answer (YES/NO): NO